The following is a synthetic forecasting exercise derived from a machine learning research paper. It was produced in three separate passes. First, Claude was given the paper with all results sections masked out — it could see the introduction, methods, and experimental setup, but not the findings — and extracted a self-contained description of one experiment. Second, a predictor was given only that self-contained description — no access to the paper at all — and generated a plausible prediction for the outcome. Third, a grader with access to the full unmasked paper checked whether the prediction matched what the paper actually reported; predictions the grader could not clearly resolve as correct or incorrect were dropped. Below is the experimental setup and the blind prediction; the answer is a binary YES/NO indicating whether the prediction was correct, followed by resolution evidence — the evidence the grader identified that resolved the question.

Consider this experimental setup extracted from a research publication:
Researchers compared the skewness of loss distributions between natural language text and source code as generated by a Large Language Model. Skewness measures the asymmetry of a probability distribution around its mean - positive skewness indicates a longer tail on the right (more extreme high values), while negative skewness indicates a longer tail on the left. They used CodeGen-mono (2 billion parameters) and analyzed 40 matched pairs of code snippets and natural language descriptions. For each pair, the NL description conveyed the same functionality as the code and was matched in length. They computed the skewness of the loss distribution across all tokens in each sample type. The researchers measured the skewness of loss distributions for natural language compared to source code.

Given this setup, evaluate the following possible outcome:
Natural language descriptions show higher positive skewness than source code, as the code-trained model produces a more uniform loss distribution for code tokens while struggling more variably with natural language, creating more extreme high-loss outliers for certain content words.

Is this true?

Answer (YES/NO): YES